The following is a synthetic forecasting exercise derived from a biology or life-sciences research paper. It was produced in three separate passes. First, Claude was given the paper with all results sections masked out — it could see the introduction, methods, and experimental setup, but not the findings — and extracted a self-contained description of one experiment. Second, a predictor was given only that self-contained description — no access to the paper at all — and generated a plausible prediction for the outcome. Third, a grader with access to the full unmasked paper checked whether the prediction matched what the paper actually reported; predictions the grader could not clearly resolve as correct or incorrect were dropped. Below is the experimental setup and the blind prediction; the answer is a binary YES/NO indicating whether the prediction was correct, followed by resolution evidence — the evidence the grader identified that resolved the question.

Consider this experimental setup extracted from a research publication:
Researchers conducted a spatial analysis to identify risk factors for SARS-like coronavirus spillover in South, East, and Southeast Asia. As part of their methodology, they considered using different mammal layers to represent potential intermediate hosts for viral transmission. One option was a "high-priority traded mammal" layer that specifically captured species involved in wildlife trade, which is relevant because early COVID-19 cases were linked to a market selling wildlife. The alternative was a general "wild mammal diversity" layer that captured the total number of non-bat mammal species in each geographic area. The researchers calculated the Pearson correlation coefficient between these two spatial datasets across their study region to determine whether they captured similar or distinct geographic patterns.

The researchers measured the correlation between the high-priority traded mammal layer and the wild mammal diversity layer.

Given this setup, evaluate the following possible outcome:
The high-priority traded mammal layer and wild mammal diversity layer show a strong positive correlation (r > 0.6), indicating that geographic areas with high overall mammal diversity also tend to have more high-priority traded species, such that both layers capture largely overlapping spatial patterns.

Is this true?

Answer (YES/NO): YES